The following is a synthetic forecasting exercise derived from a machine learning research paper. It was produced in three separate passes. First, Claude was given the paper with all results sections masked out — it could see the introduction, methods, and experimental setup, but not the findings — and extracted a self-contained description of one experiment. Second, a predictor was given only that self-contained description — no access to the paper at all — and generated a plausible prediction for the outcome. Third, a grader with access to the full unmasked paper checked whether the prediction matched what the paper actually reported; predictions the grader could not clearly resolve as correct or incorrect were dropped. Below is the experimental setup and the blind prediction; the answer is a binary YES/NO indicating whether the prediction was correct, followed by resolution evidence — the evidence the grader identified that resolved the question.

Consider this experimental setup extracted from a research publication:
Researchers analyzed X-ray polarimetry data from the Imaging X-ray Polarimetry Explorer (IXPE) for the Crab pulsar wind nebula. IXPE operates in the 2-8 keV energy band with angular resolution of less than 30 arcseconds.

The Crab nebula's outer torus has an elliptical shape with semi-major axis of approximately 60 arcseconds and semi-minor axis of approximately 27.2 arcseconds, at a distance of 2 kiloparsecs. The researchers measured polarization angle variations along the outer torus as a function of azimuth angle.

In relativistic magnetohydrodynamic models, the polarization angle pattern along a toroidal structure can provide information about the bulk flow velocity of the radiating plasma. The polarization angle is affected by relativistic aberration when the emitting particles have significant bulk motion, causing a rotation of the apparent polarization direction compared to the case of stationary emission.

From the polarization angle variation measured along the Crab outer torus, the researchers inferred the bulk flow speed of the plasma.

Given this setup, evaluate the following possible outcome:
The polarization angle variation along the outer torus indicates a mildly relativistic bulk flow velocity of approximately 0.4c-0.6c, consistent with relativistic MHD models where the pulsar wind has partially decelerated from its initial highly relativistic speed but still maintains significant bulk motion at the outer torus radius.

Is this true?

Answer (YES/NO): NO